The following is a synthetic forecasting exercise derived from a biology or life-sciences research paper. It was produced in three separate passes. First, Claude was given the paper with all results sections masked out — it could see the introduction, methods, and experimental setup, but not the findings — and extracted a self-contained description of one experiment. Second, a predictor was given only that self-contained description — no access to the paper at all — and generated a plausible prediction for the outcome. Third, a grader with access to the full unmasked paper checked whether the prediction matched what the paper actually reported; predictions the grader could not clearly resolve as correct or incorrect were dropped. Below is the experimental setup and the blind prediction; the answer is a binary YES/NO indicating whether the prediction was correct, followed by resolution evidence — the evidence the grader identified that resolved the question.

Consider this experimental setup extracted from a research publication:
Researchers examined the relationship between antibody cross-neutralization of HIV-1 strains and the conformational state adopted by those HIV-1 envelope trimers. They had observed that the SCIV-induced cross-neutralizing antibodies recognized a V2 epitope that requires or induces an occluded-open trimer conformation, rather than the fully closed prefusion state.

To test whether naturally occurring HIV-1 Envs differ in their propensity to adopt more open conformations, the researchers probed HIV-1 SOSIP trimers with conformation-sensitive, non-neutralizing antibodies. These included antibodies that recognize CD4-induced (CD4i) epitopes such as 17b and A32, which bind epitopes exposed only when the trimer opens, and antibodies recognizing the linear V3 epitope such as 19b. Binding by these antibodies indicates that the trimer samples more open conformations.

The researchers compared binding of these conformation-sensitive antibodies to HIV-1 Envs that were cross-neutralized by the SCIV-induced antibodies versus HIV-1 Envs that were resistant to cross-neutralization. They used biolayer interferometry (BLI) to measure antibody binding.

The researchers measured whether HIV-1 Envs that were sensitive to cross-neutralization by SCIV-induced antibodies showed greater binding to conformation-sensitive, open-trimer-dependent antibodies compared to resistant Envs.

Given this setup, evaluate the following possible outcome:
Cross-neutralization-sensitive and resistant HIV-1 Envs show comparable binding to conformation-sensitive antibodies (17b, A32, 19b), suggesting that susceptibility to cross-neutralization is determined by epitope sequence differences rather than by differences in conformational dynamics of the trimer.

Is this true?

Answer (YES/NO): NO